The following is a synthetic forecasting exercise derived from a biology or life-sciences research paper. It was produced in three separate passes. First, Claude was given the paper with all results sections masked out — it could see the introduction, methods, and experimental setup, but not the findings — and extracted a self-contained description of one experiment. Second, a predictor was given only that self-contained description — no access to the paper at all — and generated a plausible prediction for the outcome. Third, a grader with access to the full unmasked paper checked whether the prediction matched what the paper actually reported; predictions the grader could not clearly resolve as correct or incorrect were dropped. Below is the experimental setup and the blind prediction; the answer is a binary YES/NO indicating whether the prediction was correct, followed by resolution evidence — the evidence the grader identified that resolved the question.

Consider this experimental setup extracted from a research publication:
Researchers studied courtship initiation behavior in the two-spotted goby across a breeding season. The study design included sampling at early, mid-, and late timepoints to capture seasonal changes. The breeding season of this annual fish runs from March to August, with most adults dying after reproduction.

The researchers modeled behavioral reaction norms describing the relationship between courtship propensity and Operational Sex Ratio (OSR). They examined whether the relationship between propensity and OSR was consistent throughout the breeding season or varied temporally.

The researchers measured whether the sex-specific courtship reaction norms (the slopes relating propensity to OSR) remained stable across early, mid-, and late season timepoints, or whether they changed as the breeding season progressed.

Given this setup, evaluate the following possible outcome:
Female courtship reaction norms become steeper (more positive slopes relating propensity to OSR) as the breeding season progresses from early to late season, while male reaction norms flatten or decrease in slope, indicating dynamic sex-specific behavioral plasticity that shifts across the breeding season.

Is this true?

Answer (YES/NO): NO